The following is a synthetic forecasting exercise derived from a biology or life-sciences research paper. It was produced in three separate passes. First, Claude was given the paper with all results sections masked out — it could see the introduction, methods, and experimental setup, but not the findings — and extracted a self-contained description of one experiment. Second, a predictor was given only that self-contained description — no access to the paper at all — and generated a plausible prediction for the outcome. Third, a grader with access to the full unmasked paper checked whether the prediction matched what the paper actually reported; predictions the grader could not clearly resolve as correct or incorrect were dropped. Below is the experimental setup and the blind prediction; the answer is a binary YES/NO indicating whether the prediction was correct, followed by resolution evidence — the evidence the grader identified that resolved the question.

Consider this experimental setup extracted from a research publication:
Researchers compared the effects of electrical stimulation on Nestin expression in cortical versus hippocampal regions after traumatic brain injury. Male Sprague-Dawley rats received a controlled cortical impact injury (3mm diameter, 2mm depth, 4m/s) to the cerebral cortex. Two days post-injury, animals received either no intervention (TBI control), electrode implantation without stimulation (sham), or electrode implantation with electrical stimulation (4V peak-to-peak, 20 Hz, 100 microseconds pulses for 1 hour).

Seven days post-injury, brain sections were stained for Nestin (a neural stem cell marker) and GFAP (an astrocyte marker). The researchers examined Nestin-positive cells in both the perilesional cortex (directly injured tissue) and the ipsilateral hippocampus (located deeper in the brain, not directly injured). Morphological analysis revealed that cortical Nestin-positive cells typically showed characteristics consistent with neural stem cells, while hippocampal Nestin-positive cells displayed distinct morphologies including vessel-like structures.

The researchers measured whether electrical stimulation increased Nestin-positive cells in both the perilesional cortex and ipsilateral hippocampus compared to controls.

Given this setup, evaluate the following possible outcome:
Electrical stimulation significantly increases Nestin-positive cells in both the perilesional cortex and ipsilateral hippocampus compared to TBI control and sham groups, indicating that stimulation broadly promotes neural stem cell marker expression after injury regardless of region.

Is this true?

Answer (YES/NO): NO